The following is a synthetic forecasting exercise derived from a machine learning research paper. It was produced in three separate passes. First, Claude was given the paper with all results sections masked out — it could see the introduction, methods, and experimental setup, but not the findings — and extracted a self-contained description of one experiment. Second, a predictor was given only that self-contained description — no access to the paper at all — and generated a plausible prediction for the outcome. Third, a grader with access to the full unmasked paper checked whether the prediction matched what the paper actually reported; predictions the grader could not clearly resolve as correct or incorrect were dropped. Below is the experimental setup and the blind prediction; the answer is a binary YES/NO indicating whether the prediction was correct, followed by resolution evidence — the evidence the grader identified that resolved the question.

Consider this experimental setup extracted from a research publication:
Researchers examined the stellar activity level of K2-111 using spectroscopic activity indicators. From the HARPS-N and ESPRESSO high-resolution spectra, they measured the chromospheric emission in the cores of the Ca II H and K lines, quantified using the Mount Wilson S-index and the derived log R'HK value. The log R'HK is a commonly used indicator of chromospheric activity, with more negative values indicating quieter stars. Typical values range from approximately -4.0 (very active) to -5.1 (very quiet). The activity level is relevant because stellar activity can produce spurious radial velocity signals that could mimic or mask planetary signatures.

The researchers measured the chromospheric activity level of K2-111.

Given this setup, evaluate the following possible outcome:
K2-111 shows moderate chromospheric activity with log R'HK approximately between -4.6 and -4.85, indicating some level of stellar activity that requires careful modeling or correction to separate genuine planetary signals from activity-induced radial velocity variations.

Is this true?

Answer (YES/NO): NO